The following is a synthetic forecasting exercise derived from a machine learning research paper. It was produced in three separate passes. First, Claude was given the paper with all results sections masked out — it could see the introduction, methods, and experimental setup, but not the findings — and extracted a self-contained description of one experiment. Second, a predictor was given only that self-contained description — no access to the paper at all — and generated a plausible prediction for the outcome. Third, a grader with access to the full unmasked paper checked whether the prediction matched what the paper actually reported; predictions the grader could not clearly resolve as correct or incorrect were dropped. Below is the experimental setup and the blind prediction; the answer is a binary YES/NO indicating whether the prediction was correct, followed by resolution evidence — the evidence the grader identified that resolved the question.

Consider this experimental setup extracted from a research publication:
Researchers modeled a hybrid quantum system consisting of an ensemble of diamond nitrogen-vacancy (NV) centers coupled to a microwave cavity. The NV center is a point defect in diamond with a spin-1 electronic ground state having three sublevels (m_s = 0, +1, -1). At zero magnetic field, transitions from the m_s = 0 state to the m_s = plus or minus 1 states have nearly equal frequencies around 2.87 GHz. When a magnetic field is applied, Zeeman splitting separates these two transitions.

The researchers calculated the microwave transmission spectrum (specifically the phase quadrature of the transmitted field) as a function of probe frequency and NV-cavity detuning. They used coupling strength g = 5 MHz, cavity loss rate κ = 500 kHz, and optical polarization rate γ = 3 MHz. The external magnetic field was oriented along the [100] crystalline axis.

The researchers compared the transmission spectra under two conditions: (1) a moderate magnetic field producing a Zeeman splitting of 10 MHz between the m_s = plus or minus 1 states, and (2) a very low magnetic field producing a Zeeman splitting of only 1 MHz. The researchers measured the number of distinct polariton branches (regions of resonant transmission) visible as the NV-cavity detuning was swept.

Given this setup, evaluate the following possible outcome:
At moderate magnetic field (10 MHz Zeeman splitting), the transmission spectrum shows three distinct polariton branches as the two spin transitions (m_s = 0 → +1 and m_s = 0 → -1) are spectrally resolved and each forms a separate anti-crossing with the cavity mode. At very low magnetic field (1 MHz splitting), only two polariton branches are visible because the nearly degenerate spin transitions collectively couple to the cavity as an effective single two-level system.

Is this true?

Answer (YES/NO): YES